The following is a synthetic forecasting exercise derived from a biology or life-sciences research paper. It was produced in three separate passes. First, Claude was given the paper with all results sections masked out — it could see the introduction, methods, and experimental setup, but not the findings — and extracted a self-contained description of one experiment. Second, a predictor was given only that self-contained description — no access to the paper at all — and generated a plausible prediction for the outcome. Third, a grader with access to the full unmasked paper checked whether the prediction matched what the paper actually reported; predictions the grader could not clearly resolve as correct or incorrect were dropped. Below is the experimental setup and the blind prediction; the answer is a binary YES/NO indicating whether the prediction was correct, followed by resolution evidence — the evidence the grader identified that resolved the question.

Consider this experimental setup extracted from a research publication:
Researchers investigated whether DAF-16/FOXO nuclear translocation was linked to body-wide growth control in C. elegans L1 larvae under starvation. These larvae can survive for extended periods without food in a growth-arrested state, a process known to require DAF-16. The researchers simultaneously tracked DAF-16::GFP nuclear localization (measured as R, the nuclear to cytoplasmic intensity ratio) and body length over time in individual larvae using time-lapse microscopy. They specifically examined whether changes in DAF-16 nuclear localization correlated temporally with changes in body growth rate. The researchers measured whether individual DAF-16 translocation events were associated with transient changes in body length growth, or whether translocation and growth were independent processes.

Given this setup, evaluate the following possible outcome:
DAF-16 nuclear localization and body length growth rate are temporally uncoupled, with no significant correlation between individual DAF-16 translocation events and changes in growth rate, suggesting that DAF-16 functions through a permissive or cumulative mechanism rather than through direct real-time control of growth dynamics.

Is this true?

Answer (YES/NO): NO